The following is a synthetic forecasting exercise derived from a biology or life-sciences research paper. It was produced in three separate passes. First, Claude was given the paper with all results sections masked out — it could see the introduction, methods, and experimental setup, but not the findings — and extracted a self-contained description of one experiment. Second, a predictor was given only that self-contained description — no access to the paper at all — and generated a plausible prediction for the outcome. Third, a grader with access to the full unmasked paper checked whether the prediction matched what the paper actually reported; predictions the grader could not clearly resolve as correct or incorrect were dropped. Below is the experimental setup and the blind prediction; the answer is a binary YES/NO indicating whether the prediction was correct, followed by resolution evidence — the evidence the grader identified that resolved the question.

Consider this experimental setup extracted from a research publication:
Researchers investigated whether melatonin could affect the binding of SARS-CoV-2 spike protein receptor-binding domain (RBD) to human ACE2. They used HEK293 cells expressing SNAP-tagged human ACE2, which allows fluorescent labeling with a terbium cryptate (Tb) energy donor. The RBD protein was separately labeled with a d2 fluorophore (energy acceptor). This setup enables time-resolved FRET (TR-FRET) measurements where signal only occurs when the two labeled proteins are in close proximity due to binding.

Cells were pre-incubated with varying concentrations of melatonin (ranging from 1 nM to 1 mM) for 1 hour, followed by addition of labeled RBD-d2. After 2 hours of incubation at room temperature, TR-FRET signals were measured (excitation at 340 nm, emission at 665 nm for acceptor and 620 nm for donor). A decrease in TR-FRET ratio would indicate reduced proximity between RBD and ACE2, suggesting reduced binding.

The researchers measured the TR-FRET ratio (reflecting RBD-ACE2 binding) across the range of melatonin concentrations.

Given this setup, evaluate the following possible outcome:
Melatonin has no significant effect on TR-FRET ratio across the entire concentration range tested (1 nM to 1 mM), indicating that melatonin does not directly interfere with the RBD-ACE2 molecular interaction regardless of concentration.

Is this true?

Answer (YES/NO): NO